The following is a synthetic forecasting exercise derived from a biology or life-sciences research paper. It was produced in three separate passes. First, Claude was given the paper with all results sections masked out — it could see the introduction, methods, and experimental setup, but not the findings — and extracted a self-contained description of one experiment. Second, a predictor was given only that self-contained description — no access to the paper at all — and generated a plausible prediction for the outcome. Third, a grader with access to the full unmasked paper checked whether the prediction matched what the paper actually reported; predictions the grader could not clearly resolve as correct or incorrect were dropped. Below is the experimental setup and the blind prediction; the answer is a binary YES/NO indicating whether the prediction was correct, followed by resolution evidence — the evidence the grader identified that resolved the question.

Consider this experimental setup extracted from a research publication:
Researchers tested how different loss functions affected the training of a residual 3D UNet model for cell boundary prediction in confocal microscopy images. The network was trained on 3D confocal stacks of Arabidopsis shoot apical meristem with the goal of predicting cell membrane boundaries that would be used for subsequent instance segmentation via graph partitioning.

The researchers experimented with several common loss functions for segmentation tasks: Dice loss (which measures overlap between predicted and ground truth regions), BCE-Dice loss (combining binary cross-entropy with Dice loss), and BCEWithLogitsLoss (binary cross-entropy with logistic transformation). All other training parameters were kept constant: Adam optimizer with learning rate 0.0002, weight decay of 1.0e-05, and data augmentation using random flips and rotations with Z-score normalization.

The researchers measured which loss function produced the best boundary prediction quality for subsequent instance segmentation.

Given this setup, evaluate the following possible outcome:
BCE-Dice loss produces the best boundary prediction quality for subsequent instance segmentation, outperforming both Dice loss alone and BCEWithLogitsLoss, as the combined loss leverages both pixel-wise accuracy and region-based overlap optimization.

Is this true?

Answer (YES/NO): NO